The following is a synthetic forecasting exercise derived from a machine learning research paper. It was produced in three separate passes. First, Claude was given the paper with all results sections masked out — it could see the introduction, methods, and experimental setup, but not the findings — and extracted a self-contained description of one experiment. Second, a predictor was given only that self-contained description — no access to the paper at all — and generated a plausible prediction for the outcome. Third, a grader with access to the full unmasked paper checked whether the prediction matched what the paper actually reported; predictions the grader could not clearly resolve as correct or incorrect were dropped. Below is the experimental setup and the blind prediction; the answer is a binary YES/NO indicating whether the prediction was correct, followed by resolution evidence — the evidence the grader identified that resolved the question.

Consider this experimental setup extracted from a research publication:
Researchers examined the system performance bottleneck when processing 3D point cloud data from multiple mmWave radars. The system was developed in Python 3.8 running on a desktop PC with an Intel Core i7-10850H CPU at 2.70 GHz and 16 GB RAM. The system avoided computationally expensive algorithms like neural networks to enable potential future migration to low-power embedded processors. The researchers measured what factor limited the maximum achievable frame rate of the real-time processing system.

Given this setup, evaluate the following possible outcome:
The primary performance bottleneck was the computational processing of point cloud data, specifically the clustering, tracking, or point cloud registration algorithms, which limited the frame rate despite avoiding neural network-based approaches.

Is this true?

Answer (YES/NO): NO